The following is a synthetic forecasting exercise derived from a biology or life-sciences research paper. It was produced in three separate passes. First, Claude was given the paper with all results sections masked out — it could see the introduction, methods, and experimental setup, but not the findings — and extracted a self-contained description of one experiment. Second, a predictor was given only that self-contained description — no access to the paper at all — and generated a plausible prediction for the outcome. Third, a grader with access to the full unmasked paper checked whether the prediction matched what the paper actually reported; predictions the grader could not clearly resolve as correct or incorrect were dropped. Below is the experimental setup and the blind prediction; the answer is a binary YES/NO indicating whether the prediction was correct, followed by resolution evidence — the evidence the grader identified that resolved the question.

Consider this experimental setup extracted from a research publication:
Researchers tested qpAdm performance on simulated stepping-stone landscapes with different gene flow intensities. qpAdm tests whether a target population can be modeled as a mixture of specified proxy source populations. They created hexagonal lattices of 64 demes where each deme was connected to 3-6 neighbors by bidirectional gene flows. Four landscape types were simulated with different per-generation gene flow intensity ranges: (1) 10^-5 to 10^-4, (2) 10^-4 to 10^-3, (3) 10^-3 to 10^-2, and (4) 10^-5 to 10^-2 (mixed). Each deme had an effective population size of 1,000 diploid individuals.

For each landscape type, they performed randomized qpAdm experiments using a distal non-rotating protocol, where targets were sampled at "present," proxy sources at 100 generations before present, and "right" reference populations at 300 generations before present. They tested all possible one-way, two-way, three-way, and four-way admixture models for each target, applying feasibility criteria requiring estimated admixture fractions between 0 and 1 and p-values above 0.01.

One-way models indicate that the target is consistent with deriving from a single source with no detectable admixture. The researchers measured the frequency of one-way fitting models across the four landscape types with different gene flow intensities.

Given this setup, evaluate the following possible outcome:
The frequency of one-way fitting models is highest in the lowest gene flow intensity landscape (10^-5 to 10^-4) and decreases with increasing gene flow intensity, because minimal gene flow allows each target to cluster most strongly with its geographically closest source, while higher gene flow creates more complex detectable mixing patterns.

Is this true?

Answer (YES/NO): NO